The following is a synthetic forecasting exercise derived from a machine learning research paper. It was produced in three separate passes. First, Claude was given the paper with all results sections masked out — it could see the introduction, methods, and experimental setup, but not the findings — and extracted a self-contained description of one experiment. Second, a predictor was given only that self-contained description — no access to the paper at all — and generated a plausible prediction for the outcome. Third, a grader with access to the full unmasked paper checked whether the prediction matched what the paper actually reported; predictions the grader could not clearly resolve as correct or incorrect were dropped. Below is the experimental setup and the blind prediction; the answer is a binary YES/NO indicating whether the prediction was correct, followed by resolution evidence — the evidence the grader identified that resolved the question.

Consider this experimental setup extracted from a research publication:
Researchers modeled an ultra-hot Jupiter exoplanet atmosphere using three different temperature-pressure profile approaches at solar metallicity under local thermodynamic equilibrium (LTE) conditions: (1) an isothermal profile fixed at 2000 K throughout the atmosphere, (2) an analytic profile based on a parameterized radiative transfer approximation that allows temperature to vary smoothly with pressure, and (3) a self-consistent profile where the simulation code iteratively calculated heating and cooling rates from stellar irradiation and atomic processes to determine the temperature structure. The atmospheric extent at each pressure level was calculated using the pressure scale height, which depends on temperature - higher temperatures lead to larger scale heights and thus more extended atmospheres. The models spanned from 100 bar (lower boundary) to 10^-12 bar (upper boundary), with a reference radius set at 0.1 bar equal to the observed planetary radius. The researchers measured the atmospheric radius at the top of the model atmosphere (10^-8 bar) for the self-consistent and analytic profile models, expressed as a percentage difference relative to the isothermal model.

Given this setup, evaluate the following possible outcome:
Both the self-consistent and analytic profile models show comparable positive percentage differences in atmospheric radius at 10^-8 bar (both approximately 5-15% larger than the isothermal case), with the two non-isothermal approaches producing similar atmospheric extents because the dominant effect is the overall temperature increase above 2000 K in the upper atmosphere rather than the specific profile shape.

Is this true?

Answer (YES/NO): NO